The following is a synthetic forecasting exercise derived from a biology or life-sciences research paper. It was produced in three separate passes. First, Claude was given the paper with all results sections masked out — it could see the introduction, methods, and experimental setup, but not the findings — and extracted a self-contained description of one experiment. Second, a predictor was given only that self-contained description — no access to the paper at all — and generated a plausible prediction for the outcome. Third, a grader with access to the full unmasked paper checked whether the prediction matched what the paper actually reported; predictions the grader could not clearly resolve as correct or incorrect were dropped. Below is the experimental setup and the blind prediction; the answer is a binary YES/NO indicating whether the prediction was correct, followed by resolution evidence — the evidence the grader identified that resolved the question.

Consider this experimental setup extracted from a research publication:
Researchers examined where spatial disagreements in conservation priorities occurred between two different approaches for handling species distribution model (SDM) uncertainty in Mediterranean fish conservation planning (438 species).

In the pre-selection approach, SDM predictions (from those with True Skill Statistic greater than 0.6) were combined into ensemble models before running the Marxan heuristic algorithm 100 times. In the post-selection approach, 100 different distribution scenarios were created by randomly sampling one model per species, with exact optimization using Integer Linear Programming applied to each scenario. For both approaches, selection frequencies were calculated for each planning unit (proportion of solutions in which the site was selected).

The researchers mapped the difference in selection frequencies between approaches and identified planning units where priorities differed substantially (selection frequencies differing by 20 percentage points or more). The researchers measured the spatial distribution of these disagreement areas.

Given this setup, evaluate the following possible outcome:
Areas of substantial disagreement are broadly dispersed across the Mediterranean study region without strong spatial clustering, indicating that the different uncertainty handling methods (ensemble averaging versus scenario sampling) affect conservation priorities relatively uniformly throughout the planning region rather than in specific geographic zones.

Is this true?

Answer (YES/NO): NO